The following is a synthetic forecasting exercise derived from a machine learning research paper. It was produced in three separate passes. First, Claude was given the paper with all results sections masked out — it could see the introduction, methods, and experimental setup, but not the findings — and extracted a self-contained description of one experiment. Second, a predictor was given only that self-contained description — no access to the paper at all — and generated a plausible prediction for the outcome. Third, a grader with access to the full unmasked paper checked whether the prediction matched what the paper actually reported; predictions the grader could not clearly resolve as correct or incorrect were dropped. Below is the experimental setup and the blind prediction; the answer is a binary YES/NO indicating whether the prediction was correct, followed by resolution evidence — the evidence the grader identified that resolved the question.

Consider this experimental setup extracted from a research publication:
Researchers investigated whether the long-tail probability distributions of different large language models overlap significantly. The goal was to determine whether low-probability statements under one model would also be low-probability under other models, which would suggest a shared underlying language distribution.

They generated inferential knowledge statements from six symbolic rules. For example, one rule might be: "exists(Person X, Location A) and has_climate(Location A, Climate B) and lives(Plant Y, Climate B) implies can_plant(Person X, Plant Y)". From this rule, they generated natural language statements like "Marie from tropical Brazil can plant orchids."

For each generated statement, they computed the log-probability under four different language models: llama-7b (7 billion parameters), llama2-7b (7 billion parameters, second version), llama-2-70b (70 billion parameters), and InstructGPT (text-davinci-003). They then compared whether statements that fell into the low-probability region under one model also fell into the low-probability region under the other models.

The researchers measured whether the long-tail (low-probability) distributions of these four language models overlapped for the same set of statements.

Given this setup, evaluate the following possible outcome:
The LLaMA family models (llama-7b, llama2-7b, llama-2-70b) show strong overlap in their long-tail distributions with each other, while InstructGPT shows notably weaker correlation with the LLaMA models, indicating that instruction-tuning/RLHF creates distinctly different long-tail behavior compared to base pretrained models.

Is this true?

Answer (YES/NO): NO